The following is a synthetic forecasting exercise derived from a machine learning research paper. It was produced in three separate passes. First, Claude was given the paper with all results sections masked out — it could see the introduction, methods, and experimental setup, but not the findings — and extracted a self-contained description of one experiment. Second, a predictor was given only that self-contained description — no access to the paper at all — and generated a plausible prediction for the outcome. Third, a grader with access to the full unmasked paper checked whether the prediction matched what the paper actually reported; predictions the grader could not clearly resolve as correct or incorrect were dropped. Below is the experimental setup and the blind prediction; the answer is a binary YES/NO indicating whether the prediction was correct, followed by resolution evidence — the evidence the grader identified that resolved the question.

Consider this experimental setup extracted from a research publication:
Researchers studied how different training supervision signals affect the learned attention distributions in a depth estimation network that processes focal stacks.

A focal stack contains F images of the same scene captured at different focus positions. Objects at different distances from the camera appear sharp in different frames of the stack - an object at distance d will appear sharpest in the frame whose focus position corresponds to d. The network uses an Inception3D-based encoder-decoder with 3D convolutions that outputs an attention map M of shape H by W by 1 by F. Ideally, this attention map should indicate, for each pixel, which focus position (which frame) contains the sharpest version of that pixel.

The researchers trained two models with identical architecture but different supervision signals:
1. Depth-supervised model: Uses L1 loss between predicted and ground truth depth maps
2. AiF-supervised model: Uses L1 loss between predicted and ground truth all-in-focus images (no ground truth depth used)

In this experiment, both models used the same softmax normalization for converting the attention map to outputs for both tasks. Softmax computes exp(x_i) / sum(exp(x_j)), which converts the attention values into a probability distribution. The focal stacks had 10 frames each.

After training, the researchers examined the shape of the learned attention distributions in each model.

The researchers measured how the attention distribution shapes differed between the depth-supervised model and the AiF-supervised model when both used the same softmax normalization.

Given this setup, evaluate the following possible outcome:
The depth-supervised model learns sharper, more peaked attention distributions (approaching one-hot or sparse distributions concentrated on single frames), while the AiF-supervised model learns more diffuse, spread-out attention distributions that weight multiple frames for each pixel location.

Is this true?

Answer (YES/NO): NO